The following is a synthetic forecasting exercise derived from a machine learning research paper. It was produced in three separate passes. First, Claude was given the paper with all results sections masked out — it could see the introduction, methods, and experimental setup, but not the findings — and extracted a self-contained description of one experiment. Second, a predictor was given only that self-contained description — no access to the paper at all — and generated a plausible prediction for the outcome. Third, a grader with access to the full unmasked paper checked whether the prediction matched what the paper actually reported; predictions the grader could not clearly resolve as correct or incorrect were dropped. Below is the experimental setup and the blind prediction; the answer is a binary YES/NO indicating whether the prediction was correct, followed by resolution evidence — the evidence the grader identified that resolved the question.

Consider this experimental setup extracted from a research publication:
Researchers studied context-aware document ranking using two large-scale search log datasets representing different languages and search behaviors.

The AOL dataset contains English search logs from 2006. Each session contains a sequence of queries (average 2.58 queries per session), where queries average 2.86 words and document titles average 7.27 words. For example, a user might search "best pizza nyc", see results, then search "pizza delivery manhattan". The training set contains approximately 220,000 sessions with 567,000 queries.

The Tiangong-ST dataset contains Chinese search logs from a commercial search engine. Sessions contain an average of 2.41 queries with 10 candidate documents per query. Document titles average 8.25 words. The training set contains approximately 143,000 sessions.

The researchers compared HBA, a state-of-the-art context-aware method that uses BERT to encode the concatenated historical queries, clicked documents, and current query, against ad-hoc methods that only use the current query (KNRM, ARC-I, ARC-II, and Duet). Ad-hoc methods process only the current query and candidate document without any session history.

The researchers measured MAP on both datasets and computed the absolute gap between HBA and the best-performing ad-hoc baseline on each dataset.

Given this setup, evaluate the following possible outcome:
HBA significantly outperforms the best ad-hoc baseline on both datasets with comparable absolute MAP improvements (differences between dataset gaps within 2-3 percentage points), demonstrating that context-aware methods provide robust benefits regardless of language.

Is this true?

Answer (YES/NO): NO